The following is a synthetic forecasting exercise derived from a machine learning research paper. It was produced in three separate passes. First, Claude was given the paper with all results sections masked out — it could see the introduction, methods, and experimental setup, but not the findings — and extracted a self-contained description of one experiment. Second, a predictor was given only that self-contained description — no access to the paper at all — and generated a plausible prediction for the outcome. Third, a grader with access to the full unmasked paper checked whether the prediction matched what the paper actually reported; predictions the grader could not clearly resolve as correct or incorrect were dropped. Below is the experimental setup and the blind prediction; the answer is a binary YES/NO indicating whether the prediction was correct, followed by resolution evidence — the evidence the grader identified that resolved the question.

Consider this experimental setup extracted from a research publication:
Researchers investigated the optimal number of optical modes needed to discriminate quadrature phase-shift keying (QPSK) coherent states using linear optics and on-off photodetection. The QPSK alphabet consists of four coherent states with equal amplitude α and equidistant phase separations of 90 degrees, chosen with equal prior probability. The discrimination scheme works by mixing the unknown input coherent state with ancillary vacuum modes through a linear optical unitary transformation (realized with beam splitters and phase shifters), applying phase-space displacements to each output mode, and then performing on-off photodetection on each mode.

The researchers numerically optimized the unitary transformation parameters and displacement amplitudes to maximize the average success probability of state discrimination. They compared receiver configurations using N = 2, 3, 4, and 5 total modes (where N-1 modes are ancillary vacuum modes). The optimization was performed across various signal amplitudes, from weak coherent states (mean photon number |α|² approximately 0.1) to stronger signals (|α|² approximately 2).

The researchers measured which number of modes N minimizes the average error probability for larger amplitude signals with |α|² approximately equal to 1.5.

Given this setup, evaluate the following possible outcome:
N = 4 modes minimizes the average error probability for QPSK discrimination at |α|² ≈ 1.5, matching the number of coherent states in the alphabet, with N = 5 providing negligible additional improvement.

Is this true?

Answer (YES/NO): NO